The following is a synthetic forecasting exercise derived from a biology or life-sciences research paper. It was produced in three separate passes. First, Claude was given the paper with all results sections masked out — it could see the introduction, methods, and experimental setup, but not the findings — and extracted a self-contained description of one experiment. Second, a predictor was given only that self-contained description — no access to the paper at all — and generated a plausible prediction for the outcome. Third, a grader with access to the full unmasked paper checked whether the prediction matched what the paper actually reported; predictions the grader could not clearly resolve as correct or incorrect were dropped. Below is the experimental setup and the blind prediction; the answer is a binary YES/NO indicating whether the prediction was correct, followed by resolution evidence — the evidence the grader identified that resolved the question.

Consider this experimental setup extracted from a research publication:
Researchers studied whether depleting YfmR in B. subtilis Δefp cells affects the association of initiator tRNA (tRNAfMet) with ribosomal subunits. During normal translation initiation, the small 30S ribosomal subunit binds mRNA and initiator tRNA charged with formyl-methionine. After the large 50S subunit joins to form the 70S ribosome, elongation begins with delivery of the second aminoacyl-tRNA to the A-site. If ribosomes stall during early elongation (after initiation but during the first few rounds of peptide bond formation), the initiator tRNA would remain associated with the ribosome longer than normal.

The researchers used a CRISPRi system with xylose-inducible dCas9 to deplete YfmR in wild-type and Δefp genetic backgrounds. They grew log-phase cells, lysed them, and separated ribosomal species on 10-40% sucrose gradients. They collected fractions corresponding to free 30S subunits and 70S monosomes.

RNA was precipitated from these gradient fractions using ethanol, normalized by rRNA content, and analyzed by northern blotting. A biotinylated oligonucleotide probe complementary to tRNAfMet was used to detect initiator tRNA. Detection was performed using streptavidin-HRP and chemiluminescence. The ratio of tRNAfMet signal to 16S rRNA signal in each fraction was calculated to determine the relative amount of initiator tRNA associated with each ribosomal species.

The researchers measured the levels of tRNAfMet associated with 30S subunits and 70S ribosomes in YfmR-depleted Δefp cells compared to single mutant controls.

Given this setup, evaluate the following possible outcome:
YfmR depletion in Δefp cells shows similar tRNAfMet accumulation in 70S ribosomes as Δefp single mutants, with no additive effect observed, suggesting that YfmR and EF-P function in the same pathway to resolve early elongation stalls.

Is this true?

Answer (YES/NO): NO